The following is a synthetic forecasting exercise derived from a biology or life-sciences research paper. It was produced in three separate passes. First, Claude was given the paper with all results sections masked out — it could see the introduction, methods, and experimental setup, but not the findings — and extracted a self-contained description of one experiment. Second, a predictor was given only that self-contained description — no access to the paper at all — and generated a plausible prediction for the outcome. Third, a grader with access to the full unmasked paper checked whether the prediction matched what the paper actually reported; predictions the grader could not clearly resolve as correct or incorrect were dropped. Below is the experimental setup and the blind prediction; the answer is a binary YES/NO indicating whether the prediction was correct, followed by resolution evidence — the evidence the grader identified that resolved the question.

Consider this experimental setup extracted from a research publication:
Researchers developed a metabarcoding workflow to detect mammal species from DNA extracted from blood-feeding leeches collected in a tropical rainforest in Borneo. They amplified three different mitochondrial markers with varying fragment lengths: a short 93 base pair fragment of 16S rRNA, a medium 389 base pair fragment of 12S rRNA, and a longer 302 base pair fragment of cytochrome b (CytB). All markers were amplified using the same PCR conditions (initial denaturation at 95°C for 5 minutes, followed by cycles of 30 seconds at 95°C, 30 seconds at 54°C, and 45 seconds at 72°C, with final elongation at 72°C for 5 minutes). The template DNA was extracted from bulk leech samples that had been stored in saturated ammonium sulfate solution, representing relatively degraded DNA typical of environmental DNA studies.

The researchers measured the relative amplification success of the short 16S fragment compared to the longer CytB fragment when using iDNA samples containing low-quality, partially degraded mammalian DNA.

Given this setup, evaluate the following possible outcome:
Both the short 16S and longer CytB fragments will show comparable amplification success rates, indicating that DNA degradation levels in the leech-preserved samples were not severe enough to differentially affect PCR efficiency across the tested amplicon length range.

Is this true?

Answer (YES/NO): NO